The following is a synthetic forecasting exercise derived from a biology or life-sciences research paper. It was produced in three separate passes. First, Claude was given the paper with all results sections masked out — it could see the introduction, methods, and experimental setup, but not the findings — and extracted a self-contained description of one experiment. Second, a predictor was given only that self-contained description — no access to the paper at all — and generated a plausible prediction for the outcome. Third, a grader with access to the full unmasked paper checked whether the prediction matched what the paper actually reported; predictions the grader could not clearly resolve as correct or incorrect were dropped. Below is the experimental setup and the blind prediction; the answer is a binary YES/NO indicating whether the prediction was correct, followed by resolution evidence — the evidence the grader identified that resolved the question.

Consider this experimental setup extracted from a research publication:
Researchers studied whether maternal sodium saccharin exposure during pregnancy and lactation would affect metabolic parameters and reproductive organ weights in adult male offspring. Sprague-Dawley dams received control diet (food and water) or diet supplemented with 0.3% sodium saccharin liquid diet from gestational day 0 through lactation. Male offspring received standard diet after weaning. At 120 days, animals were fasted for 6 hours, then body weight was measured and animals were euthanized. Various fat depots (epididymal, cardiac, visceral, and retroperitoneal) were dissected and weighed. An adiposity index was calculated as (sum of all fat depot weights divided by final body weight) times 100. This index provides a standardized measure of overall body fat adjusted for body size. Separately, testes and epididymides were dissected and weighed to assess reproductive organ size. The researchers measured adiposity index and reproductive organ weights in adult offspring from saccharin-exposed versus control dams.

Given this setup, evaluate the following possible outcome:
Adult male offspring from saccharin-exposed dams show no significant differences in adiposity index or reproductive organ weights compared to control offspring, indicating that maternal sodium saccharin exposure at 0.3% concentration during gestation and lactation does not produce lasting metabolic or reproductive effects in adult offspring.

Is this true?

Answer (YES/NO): NO